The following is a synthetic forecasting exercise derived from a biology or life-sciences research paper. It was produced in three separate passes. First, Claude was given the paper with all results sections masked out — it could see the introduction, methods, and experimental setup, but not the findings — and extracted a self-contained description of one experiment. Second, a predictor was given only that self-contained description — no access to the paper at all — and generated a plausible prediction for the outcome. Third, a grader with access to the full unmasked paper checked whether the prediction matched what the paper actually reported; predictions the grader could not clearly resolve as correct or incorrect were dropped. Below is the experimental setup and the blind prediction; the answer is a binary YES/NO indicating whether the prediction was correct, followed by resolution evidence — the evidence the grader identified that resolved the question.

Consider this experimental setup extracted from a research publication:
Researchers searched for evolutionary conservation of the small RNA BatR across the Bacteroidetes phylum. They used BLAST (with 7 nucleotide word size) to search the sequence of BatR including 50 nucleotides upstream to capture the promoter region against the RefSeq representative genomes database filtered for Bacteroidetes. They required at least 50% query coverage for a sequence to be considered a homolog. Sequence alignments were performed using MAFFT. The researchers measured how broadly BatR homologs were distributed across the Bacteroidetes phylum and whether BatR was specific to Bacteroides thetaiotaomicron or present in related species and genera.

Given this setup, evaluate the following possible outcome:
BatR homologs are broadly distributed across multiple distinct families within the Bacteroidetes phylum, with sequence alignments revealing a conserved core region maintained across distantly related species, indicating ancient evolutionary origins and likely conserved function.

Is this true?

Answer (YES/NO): NO